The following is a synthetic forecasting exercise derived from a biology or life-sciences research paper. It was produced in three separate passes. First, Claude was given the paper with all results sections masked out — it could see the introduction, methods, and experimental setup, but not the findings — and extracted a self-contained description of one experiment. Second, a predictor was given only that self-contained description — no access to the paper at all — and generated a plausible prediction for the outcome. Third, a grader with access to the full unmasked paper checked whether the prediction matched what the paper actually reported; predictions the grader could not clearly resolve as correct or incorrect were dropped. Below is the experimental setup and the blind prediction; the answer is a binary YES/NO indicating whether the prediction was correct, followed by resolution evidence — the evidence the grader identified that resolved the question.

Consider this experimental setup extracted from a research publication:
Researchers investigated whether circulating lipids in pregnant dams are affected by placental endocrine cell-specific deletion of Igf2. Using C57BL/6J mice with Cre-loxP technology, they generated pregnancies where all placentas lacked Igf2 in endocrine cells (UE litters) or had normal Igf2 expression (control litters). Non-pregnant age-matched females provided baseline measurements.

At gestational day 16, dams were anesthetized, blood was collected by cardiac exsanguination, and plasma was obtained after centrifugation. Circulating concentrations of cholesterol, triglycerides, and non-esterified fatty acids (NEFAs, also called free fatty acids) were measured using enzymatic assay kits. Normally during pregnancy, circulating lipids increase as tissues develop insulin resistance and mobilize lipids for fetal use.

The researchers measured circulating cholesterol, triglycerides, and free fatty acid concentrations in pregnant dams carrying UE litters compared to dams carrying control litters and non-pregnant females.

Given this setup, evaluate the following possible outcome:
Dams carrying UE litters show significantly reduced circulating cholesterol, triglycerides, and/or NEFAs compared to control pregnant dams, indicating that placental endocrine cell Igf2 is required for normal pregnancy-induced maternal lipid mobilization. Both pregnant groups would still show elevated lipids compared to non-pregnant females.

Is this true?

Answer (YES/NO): NO